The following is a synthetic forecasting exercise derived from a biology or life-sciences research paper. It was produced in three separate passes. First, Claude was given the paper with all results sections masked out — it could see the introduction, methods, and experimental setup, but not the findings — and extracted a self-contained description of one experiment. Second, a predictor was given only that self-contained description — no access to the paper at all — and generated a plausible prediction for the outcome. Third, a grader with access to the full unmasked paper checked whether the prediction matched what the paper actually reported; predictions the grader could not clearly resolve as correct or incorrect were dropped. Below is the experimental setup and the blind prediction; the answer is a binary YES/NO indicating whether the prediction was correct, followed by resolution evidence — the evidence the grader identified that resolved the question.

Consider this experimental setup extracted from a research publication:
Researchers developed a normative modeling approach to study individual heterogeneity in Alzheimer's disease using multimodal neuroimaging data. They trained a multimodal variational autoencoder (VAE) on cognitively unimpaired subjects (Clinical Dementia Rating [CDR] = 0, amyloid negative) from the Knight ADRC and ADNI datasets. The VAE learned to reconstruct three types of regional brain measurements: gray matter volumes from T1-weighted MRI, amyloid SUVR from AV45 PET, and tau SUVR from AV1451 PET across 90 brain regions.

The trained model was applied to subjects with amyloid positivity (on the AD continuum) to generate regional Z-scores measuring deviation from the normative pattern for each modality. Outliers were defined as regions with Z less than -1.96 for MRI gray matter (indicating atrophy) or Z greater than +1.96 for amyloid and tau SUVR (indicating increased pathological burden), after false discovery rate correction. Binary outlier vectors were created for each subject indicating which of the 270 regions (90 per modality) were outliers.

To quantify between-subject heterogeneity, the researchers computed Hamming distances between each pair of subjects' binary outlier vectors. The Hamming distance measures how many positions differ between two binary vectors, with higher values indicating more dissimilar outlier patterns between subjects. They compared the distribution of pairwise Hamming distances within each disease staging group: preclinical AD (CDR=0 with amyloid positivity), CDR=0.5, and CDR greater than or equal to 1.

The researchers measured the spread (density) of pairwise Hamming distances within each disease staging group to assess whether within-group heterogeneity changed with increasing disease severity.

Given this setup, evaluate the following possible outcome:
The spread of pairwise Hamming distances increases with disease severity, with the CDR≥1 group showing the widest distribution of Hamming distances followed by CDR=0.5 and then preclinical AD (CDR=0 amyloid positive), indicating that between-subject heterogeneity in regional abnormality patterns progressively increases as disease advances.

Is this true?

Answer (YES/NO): YES